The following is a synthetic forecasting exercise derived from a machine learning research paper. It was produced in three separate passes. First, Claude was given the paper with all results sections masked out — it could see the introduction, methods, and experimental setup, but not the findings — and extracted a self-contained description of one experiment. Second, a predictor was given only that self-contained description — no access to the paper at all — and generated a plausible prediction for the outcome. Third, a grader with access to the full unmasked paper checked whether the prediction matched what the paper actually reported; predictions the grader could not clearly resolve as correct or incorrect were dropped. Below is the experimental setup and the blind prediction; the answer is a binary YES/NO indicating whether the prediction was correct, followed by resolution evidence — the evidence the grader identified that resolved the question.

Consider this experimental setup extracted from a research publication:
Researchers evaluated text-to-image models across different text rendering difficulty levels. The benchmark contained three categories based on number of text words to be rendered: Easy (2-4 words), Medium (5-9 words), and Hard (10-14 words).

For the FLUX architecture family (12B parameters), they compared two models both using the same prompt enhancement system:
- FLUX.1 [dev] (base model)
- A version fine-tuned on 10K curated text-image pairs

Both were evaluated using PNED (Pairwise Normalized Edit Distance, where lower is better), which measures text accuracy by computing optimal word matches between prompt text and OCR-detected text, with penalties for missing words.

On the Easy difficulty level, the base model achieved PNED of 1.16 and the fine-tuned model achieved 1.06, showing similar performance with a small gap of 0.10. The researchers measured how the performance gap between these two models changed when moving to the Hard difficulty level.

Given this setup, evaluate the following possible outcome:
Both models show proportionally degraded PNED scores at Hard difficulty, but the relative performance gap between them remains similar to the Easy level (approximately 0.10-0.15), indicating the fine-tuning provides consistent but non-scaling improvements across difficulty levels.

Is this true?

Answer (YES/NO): NO